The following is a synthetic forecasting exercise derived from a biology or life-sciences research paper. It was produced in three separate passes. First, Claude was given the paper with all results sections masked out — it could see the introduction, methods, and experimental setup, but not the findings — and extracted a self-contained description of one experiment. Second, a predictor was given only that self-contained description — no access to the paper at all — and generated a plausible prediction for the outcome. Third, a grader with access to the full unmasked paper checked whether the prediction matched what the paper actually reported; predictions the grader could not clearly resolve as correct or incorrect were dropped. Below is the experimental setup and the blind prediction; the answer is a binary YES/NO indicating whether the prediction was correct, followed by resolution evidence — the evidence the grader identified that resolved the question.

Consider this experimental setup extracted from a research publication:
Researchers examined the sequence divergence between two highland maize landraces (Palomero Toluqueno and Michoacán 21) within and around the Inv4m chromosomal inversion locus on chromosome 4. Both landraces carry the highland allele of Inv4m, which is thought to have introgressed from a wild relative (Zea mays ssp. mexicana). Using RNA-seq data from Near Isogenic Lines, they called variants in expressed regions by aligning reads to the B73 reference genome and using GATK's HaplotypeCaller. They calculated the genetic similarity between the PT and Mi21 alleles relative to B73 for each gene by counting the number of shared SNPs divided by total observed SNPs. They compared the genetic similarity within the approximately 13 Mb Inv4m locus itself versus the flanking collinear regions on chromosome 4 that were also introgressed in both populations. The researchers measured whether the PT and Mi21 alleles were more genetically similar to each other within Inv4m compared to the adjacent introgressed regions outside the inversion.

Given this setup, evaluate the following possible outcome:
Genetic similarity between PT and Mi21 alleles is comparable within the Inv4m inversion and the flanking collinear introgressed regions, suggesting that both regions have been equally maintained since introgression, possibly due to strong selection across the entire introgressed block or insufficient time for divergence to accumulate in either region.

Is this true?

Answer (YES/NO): NO